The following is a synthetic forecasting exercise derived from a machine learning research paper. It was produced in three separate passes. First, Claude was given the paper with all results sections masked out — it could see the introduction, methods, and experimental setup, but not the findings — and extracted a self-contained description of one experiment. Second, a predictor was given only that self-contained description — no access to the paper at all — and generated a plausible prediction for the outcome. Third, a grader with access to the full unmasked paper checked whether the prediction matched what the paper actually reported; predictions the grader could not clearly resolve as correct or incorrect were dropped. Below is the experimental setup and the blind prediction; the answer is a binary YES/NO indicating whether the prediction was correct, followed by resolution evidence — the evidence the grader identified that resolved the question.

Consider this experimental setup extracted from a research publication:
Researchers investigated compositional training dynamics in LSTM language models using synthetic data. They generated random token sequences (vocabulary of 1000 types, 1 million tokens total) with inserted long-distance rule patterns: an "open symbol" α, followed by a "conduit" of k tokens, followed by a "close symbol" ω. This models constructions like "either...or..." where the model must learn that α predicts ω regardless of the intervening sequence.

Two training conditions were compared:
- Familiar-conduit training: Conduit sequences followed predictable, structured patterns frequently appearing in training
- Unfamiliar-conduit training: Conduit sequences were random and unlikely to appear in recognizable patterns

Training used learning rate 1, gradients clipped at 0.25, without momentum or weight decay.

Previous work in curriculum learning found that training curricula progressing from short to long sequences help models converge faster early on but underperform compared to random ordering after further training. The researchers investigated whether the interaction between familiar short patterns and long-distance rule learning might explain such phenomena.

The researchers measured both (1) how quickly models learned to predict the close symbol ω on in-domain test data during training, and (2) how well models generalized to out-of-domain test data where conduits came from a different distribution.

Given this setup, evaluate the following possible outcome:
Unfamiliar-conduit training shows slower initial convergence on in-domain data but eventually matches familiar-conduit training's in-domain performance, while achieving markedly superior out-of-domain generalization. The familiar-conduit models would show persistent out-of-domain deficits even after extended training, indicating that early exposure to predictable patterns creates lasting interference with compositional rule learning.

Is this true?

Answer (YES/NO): NO